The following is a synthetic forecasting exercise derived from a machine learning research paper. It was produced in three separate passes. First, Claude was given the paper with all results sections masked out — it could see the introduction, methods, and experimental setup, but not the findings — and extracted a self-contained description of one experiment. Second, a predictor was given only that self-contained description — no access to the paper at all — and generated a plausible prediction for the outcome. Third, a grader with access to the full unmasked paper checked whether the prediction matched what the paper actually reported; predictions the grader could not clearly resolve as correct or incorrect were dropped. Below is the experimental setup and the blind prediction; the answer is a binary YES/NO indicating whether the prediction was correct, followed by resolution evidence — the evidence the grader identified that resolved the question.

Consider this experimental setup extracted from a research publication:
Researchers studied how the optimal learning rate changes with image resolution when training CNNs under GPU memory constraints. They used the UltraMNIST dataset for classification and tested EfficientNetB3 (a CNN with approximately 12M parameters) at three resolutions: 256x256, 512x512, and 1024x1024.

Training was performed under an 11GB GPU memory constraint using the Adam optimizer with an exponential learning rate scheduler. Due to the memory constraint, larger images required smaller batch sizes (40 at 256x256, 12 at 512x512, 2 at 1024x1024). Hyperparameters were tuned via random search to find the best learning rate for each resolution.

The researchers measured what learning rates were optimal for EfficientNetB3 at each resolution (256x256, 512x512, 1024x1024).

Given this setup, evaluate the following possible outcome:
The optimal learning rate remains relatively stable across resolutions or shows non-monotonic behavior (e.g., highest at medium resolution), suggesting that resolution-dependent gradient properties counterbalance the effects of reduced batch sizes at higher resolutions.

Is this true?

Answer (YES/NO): NO